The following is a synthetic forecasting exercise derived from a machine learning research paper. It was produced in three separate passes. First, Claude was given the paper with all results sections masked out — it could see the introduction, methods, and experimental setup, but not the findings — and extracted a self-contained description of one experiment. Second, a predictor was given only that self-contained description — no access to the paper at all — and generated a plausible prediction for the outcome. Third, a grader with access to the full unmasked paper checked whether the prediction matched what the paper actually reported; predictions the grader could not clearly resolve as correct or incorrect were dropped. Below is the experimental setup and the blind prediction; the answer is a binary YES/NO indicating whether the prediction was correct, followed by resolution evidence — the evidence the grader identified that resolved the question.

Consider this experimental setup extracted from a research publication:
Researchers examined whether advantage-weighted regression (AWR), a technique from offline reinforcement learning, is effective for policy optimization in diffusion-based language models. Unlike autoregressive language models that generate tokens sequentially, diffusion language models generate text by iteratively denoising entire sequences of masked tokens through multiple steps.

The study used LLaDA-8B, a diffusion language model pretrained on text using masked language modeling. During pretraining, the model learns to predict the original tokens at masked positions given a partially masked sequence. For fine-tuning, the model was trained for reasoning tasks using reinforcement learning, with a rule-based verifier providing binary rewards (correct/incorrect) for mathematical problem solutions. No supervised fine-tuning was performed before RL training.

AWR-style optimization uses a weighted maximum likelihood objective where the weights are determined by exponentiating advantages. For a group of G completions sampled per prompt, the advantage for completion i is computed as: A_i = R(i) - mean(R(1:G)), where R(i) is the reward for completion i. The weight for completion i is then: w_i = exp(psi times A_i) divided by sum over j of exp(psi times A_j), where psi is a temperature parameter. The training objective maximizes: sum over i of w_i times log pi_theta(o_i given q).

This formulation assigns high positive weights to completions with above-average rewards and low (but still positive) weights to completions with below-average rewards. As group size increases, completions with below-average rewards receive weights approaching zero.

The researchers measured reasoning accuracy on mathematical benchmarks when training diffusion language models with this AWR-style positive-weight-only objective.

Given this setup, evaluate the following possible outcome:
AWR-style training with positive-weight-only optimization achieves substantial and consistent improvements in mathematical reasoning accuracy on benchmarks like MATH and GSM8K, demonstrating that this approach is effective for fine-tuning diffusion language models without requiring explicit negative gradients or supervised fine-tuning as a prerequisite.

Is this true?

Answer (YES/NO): NO